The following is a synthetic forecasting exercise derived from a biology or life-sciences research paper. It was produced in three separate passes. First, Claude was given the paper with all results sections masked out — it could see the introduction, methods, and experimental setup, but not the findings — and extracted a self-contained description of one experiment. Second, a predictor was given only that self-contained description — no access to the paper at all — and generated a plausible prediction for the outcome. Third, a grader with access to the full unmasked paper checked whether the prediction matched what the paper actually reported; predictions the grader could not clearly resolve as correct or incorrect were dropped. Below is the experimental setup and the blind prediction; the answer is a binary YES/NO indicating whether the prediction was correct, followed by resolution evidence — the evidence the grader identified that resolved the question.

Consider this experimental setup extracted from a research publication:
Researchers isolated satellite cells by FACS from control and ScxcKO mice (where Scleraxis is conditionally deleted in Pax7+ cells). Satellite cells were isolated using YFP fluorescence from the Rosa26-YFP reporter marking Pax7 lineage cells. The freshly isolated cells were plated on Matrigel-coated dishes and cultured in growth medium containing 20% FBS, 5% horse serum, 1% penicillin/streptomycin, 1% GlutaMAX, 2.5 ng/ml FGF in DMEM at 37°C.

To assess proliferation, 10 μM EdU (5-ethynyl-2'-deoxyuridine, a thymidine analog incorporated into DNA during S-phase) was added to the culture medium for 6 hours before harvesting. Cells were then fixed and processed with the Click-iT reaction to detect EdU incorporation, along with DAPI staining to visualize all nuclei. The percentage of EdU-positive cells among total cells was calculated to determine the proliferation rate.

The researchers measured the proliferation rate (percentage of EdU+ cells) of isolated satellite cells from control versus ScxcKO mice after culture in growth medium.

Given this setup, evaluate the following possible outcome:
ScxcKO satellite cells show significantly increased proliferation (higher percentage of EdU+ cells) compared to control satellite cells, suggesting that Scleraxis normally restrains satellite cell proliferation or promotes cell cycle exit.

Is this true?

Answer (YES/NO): NO